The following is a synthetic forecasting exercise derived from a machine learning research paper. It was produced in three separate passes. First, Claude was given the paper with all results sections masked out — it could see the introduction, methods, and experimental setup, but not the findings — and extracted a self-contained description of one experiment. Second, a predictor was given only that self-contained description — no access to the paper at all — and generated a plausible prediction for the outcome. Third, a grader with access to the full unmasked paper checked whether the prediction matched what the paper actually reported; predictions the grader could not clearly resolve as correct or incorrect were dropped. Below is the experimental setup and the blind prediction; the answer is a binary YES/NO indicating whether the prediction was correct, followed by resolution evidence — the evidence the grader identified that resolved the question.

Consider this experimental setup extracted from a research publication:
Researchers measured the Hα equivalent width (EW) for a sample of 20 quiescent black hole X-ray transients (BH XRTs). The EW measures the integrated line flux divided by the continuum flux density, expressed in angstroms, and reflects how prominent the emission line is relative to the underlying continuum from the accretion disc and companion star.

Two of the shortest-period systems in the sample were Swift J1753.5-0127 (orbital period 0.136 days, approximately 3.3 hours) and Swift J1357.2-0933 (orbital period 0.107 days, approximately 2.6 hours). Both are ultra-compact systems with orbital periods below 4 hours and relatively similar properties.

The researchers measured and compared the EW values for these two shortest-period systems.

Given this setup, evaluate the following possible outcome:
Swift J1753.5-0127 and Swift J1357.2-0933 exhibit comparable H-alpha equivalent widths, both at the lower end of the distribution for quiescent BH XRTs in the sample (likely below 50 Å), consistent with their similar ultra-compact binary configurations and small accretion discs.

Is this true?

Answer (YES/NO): NO